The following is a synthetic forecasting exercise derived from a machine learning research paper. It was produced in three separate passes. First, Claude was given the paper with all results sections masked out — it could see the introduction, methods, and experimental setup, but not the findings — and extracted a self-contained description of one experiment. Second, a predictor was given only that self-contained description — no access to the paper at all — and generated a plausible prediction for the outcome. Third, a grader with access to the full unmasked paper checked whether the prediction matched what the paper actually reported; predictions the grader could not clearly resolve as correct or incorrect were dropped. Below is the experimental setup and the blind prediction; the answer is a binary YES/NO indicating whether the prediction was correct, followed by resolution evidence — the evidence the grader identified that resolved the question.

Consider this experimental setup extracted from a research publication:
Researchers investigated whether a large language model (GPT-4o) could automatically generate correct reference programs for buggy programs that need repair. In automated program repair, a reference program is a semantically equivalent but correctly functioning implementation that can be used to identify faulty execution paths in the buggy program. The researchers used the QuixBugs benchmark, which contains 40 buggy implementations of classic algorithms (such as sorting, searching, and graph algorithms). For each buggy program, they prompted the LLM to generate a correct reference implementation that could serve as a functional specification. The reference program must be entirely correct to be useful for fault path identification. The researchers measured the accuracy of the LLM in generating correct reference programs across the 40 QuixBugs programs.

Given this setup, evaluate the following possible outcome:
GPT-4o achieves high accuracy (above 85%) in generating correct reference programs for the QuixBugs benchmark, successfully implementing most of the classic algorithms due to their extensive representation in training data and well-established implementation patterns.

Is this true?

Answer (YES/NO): NO